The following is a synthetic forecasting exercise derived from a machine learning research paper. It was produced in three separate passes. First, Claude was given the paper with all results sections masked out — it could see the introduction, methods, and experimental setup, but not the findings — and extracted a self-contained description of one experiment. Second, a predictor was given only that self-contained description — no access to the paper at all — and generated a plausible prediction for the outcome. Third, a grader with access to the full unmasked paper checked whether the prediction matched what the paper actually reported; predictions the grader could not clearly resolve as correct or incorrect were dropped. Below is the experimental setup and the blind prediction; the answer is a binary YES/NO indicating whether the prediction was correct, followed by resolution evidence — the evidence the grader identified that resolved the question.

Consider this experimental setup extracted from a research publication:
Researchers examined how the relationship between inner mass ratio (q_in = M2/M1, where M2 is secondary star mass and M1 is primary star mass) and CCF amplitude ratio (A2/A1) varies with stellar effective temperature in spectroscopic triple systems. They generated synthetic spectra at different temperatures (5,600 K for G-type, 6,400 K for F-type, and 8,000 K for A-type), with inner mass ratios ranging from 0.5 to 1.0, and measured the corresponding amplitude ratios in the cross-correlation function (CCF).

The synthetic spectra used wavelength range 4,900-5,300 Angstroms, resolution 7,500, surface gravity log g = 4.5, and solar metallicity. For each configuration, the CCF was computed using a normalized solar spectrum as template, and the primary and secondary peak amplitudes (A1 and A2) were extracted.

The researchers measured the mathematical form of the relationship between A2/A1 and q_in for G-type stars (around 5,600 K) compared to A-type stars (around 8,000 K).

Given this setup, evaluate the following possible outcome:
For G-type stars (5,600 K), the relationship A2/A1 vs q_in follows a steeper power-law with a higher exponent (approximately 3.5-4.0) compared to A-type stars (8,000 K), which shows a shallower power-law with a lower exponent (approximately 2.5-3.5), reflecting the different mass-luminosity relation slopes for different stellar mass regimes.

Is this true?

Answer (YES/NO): NO